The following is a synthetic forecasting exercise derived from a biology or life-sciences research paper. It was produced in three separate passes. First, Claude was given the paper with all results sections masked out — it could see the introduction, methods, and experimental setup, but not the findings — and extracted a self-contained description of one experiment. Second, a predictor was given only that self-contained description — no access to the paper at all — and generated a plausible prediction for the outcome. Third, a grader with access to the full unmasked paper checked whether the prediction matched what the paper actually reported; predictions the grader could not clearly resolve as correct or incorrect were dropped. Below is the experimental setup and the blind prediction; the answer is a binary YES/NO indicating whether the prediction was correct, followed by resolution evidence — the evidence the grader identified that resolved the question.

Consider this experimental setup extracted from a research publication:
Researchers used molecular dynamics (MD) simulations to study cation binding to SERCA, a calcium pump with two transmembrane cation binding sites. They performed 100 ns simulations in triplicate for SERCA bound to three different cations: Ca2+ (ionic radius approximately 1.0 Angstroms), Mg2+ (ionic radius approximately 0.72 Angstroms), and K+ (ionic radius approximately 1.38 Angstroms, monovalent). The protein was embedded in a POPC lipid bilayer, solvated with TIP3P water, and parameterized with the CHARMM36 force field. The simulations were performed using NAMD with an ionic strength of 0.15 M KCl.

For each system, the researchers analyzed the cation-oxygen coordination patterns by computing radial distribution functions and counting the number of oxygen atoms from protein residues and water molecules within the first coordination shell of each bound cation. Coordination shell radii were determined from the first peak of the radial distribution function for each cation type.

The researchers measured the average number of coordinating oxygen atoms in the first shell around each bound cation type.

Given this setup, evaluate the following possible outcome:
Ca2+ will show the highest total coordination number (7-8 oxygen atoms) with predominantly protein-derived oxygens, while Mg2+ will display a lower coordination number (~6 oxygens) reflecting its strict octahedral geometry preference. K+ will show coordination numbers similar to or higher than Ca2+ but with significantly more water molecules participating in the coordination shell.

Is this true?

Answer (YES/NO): NO